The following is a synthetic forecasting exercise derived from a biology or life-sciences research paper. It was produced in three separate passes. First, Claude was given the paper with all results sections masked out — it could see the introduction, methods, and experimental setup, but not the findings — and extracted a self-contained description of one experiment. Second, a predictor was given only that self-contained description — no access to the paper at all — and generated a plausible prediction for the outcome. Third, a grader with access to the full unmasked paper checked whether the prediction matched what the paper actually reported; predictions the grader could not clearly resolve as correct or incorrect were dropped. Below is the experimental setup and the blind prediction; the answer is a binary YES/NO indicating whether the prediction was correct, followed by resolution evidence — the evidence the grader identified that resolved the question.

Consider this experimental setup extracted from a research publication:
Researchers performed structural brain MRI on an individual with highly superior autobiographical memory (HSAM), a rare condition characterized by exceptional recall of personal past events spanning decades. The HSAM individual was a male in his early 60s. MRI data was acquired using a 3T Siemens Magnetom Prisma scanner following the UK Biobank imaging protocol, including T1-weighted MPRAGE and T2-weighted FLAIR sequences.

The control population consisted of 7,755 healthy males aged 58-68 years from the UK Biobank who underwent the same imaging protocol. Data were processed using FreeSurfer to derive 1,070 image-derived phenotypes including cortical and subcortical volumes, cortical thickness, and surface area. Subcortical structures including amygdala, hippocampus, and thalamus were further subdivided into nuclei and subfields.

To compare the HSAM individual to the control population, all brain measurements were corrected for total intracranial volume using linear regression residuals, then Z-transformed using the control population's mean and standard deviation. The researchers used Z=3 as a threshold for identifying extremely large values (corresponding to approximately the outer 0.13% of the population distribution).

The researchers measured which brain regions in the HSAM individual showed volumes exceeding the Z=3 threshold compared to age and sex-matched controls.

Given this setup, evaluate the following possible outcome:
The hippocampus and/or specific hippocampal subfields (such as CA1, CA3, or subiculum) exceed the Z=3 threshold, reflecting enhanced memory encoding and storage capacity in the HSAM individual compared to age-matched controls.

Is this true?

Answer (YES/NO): YES